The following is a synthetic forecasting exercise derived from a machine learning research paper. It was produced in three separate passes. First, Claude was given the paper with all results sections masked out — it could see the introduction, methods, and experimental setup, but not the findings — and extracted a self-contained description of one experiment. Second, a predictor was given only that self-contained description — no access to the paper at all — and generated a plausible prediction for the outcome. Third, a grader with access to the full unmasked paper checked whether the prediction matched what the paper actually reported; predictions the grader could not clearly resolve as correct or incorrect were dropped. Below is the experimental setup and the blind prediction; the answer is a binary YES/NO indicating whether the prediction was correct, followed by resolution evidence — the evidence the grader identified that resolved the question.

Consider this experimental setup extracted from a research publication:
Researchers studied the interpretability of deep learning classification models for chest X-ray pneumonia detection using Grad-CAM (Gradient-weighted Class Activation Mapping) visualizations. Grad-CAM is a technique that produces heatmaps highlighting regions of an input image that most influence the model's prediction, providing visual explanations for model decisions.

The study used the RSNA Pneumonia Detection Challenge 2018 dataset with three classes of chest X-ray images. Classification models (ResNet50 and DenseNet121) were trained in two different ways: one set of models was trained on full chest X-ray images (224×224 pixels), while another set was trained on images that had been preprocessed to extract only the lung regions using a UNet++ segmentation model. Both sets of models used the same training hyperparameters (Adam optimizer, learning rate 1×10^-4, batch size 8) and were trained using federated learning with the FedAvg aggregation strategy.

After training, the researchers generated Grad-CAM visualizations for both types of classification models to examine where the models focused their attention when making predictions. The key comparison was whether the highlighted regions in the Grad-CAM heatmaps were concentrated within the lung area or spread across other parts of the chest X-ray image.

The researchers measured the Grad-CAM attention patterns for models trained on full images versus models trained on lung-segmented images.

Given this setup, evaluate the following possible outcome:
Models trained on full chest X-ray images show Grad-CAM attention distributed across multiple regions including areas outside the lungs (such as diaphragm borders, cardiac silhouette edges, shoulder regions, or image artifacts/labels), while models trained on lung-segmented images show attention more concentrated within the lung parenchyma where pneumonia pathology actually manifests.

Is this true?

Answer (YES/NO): NO